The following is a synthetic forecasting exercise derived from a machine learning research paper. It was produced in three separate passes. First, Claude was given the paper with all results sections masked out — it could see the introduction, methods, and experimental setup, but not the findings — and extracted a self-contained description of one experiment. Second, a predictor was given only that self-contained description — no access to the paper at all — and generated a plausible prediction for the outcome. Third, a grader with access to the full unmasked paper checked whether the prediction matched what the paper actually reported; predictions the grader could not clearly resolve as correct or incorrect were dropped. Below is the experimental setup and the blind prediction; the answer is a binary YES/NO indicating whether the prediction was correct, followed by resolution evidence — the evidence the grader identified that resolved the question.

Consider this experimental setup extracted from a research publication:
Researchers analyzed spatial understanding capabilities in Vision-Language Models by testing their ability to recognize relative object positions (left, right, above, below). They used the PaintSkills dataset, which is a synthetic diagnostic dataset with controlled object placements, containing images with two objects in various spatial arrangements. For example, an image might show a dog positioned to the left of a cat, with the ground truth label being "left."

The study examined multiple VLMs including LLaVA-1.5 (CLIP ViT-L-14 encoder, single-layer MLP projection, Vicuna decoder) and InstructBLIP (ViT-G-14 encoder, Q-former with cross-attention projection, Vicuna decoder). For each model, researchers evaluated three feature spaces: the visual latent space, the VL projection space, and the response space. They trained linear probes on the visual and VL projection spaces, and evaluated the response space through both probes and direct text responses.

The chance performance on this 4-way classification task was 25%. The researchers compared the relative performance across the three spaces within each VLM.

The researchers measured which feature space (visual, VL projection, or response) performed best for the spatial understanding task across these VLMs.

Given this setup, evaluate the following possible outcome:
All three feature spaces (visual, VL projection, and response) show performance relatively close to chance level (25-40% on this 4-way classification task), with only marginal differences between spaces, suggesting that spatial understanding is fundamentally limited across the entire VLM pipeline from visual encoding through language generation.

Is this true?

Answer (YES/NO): NO